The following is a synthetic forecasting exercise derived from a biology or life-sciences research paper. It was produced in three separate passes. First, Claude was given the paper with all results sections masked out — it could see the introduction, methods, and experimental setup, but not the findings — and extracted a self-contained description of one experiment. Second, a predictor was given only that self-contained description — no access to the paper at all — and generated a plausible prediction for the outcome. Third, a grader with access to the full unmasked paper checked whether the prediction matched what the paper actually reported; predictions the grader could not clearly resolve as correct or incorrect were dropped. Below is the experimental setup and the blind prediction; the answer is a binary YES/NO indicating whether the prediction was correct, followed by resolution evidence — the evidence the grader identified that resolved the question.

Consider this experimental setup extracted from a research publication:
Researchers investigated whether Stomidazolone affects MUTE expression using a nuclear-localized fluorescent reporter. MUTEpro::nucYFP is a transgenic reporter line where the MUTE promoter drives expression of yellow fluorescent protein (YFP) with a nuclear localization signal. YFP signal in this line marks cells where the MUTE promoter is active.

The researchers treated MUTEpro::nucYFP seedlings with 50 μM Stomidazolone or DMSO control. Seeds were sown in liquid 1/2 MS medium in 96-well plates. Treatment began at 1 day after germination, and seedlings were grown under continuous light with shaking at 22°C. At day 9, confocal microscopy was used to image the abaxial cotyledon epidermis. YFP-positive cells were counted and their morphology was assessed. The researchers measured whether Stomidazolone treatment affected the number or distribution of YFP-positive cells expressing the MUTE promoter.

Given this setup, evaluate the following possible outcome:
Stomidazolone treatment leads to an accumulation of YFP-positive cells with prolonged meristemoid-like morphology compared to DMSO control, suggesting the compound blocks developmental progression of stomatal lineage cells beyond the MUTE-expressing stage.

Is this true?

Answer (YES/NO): YES